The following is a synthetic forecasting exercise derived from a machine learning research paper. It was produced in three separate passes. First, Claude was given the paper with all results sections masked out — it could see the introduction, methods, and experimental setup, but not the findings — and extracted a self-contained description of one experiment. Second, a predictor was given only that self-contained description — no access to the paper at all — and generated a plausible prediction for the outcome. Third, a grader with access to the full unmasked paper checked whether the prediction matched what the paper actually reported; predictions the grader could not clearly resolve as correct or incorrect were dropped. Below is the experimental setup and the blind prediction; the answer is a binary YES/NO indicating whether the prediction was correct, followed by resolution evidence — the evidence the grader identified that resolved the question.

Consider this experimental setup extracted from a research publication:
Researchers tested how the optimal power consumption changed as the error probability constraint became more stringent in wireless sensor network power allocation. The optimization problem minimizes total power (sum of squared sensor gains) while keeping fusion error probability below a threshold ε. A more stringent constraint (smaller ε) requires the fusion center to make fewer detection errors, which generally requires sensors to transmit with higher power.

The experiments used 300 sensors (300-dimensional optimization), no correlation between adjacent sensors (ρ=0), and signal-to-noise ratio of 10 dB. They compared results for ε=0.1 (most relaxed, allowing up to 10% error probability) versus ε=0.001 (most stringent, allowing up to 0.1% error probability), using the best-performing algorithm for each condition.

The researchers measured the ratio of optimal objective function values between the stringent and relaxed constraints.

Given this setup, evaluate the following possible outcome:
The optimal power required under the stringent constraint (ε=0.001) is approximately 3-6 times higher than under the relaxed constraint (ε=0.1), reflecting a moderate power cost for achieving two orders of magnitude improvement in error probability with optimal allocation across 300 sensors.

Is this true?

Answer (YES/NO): YES